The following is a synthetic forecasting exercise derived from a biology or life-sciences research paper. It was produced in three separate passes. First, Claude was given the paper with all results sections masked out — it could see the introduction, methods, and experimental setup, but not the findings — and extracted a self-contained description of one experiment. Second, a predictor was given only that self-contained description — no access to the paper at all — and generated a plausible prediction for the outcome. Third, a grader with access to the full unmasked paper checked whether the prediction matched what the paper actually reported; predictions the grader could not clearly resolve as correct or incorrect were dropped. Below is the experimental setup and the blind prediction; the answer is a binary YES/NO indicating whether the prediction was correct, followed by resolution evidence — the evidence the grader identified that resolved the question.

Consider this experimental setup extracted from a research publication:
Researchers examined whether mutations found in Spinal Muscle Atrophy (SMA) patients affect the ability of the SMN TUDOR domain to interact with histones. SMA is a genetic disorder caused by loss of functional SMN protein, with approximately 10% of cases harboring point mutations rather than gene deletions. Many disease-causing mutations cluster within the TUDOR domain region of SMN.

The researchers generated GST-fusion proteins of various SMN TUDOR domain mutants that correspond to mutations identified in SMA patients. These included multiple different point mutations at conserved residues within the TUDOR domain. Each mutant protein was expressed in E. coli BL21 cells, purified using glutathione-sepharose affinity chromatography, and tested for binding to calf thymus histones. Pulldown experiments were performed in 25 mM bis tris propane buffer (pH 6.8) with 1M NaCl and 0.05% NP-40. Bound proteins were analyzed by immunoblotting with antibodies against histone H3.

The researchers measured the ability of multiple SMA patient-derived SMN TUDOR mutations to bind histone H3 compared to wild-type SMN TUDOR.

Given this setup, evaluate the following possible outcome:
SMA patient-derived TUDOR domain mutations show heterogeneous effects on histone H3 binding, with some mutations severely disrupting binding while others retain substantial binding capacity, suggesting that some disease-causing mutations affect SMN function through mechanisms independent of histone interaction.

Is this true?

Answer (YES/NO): YES